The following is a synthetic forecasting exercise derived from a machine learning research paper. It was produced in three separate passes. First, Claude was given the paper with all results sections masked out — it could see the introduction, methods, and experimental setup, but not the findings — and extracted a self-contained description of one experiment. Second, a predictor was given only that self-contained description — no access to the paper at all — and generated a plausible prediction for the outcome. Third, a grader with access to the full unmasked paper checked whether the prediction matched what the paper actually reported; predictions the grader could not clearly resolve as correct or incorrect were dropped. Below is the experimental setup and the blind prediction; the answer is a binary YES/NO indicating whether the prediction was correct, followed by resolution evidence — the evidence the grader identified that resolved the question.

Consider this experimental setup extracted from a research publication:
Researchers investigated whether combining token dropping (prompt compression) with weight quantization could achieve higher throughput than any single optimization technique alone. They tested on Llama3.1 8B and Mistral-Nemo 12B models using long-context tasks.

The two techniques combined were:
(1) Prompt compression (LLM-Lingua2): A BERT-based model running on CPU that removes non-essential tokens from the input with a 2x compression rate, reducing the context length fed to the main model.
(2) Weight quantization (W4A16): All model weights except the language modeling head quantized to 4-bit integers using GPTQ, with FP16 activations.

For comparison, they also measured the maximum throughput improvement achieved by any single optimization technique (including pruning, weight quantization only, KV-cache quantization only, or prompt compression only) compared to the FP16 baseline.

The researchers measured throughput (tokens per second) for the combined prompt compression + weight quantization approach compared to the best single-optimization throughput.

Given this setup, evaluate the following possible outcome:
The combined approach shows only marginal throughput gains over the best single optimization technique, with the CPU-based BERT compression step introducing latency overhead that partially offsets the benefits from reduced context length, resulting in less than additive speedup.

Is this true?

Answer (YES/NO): NO